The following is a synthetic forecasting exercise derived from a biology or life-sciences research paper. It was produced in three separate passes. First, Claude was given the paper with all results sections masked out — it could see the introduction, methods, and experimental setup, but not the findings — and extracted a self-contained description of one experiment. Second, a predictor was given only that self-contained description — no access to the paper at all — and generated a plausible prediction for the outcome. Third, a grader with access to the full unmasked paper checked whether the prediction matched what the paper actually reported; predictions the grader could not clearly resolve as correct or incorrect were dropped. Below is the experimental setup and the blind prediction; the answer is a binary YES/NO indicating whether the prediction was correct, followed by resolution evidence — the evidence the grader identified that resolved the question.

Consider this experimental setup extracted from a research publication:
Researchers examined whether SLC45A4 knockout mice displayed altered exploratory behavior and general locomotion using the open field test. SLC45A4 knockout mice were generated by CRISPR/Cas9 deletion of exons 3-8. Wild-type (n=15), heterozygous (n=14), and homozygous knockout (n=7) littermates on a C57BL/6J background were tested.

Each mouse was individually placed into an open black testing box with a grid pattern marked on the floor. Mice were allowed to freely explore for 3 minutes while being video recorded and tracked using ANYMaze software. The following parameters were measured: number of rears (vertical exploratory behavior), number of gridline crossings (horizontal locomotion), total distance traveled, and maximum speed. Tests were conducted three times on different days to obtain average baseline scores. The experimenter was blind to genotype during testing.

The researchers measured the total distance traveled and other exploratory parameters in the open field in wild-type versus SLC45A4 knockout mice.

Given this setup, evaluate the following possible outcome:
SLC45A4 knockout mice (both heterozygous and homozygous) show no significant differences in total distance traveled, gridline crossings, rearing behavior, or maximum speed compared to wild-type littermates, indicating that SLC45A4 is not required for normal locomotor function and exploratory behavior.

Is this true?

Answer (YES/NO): YES